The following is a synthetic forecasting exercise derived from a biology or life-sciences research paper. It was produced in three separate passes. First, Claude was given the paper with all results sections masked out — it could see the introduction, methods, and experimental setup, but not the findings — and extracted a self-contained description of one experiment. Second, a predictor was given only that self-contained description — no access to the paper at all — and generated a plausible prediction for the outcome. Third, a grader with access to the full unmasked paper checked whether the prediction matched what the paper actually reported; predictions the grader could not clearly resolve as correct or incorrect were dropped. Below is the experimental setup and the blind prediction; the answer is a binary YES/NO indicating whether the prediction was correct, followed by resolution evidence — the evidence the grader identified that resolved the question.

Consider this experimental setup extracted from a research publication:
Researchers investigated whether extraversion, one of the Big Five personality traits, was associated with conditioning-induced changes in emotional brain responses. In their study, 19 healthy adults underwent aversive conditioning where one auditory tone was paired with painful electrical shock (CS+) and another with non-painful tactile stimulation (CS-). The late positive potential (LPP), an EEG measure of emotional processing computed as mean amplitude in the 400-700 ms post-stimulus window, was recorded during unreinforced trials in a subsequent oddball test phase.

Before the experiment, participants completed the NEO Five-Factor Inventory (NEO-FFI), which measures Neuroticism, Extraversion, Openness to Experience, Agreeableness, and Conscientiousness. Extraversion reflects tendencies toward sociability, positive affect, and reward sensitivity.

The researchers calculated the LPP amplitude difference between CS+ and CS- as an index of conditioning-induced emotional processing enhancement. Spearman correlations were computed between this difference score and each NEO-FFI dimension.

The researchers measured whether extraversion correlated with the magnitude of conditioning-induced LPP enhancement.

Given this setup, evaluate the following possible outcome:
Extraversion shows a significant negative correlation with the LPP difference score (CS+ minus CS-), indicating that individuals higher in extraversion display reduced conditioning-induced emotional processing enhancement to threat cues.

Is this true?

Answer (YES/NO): NO